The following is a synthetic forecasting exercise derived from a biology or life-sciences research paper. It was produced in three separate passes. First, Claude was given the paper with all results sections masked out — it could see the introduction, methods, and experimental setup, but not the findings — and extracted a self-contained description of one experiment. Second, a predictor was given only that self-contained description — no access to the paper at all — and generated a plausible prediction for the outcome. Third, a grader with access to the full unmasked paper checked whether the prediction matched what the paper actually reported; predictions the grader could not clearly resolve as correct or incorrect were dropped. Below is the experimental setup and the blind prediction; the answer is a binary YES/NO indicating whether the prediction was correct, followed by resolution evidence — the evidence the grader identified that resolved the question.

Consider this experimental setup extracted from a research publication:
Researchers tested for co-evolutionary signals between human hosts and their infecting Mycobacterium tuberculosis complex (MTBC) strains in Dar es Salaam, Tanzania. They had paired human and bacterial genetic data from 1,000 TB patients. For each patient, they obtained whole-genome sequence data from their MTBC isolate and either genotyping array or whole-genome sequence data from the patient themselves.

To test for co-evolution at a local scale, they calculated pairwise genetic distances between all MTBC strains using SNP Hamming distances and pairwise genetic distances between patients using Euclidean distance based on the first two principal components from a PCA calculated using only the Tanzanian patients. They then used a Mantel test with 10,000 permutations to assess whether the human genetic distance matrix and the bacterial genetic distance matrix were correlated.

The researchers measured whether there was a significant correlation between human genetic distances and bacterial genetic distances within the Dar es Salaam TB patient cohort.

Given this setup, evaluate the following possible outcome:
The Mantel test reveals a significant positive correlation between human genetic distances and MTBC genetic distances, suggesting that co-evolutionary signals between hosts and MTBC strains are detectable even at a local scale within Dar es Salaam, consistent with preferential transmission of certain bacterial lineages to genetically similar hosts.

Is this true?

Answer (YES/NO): NO